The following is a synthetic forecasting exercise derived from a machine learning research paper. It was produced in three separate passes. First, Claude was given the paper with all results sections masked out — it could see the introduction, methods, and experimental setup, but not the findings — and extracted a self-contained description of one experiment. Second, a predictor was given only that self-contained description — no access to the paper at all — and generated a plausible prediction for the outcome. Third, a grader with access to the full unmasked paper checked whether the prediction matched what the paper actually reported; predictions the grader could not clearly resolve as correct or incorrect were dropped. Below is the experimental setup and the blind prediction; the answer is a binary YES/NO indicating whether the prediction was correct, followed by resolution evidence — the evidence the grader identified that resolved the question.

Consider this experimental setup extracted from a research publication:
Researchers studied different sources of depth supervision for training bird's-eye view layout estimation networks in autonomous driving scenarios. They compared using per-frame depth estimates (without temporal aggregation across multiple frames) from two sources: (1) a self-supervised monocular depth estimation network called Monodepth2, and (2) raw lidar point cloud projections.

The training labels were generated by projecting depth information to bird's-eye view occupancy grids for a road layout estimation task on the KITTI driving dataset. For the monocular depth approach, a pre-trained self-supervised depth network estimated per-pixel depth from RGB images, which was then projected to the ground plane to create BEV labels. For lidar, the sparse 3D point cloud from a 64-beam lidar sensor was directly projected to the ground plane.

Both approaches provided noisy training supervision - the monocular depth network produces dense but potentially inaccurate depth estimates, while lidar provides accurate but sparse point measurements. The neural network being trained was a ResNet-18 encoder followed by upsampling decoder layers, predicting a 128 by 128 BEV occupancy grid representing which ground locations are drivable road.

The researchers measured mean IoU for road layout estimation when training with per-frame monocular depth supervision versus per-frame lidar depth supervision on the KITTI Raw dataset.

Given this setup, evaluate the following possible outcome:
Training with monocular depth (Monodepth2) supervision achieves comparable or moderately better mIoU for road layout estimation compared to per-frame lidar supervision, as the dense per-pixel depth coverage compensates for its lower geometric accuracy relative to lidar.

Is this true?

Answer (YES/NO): YES